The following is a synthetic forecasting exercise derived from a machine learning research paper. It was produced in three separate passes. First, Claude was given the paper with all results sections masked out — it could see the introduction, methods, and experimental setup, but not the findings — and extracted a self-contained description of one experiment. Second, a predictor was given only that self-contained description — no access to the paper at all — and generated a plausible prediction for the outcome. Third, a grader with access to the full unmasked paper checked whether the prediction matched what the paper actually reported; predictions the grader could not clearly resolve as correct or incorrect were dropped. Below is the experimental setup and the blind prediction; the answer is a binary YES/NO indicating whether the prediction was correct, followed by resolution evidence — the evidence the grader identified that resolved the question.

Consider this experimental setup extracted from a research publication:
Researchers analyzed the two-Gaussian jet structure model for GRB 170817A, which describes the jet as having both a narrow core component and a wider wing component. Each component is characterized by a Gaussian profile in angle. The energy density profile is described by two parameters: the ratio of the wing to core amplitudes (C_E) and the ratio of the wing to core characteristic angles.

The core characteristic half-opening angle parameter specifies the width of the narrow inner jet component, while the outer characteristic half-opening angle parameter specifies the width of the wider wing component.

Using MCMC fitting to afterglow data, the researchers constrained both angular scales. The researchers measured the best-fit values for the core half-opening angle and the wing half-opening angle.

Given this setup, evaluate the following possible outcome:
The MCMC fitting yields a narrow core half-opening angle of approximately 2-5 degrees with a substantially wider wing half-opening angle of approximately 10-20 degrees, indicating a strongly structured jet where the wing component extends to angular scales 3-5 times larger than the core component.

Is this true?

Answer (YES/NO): NO